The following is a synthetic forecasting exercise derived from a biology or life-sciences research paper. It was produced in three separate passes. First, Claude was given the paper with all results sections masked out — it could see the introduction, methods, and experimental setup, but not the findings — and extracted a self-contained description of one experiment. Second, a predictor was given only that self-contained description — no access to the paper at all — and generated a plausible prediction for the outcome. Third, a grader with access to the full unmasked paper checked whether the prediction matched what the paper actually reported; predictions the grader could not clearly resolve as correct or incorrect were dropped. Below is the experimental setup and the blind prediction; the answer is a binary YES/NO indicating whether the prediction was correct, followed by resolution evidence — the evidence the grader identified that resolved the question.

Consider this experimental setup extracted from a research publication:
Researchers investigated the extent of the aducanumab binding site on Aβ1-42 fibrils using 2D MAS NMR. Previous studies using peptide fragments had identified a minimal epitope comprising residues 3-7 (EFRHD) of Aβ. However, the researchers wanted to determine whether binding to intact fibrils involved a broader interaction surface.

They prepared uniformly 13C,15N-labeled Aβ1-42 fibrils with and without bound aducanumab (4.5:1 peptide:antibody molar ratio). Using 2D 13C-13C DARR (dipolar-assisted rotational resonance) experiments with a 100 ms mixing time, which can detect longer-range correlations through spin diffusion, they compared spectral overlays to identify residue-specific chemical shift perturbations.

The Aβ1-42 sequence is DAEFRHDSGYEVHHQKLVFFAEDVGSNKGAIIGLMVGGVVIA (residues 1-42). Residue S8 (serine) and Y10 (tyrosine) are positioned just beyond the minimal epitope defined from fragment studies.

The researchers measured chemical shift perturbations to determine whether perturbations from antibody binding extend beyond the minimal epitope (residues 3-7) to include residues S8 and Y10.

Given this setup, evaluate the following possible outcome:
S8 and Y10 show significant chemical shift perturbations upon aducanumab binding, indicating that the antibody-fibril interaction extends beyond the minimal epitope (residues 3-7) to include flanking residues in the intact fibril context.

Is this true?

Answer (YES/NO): YES